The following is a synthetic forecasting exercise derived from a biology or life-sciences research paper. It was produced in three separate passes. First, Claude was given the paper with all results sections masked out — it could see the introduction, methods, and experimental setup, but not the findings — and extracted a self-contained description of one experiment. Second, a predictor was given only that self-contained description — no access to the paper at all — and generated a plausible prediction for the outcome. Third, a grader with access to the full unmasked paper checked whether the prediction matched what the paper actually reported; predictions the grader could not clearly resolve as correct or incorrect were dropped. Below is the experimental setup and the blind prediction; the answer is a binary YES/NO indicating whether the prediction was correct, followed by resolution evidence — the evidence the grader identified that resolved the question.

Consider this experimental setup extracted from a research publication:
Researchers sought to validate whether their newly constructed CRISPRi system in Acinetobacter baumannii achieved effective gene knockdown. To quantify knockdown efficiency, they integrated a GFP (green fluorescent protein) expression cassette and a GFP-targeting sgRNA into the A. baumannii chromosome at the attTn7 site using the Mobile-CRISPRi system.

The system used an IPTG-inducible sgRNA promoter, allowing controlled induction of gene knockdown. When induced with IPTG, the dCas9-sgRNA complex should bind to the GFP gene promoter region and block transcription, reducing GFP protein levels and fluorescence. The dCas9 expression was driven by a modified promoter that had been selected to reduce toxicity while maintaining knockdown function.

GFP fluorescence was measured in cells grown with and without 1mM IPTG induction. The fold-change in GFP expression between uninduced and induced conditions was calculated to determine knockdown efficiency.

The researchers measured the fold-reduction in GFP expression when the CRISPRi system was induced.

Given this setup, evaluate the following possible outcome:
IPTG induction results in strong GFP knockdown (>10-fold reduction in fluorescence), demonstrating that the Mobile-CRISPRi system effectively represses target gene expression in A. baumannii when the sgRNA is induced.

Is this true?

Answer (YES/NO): YES